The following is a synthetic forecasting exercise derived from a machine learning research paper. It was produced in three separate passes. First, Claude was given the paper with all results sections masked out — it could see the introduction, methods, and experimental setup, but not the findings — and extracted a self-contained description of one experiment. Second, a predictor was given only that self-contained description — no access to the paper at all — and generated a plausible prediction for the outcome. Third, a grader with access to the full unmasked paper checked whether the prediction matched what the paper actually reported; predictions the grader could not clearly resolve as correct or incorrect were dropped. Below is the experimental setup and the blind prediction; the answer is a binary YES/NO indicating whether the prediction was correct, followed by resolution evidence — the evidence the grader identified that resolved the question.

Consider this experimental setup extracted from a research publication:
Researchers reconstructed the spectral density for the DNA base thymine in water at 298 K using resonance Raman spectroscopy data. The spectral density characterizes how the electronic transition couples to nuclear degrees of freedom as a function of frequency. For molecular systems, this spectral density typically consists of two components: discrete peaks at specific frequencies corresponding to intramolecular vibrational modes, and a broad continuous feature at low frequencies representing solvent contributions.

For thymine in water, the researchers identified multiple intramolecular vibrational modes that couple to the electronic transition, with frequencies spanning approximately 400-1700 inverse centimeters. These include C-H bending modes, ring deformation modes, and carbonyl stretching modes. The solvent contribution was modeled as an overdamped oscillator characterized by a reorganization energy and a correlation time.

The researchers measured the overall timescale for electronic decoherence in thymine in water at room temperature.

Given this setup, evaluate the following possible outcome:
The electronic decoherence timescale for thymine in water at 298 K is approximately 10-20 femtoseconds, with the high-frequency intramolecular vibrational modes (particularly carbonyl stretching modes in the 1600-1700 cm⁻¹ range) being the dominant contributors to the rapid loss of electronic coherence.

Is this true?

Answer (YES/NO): NO